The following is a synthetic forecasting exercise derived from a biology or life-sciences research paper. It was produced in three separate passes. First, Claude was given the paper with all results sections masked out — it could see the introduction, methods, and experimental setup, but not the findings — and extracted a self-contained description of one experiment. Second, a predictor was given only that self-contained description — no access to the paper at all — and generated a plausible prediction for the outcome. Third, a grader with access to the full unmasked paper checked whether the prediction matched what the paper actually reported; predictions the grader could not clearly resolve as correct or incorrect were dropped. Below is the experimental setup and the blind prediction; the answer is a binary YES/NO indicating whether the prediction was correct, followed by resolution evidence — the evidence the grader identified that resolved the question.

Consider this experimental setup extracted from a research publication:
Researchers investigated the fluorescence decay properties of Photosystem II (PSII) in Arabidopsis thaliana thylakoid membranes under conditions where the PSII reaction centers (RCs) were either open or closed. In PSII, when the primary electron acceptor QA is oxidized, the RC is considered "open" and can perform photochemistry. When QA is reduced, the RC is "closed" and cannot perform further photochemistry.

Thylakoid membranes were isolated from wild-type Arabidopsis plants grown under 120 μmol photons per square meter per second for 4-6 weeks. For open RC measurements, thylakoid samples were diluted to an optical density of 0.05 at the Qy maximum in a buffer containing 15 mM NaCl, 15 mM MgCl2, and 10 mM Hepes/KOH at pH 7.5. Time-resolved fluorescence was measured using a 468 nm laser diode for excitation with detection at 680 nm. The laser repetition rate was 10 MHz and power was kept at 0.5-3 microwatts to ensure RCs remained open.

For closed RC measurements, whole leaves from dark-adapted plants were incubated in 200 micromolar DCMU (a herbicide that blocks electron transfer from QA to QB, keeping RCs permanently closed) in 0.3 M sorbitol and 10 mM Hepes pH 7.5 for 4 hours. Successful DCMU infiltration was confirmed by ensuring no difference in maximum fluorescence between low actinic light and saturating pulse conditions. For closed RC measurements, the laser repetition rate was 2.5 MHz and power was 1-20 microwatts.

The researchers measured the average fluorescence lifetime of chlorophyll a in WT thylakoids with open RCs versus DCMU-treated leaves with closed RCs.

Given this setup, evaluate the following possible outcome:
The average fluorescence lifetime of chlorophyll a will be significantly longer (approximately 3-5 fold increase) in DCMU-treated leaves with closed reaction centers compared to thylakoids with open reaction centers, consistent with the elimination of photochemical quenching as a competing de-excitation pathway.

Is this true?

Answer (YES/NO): NO